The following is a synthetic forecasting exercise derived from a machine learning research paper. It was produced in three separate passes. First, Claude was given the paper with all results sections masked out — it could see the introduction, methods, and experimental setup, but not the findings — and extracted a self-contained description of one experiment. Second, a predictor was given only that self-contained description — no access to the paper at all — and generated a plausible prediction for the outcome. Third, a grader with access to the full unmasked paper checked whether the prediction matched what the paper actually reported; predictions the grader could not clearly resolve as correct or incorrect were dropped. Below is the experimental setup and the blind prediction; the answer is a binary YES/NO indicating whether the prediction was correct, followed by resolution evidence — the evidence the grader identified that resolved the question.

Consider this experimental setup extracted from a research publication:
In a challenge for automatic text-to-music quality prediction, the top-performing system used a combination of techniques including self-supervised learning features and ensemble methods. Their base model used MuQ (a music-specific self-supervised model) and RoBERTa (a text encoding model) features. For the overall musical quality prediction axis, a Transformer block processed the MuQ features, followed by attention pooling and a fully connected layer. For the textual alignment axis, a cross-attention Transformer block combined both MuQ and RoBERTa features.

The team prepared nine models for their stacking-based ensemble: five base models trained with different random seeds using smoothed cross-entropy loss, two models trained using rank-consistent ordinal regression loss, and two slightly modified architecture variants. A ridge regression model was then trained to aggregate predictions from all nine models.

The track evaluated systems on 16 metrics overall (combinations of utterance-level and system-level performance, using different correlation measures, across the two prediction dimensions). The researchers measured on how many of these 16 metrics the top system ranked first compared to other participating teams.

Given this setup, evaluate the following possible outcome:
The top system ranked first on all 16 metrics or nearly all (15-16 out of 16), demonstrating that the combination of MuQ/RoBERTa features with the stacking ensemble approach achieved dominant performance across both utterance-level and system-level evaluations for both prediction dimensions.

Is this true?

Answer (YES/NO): NO